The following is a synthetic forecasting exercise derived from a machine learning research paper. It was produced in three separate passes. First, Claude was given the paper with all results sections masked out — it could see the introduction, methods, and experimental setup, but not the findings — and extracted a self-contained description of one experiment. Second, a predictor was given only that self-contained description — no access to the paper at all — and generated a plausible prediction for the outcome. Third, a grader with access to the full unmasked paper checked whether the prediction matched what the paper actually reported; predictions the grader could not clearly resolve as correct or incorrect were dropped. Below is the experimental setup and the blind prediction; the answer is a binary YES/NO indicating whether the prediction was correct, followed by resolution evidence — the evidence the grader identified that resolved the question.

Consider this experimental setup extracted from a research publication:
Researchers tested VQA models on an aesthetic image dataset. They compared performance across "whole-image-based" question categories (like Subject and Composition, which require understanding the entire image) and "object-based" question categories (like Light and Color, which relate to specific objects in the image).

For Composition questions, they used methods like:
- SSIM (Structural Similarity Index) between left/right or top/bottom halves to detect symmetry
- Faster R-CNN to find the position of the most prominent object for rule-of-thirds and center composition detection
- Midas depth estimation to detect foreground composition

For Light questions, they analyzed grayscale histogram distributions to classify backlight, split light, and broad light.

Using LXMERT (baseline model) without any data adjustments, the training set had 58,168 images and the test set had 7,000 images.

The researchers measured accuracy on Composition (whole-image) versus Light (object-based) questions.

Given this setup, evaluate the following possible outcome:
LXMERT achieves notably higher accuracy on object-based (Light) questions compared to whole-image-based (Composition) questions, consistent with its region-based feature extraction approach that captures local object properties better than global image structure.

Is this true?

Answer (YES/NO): YES